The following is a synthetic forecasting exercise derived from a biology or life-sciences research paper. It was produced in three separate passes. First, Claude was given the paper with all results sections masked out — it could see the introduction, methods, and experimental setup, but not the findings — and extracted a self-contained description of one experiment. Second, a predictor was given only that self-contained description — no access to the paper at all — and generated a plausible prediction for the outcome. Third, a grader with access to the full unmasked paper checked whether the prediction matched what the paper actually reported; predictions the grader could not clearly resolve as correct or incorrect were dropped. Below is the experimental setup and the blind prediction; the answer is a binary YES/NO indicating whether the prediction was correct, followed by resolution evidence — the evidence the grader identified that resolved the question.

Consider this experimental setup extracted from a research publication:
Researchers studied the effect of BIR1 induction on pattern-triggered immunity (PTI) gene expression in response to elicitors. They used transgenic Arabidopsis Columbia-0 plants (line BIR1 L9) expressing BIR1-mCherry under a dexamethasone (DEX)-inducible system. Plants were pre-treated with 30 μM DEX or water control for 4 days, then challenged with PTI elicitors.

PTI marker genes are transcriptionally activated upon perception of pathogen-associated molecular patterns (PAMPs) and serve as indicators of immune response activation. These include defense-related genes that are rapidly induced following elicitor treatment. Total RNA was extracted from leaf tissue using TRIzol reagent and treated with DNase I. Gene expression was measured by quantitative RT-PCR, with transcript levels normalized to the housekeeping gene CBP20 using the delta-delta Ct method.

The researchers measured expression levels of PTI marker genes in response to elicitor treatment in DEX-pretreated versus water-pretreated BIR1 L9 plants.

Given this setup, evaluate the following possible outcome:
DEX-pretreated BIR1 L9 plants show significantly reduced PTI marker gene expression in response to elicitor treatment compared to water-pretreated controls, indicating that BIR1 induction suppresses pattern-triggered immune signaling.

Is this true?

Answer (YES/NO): YES